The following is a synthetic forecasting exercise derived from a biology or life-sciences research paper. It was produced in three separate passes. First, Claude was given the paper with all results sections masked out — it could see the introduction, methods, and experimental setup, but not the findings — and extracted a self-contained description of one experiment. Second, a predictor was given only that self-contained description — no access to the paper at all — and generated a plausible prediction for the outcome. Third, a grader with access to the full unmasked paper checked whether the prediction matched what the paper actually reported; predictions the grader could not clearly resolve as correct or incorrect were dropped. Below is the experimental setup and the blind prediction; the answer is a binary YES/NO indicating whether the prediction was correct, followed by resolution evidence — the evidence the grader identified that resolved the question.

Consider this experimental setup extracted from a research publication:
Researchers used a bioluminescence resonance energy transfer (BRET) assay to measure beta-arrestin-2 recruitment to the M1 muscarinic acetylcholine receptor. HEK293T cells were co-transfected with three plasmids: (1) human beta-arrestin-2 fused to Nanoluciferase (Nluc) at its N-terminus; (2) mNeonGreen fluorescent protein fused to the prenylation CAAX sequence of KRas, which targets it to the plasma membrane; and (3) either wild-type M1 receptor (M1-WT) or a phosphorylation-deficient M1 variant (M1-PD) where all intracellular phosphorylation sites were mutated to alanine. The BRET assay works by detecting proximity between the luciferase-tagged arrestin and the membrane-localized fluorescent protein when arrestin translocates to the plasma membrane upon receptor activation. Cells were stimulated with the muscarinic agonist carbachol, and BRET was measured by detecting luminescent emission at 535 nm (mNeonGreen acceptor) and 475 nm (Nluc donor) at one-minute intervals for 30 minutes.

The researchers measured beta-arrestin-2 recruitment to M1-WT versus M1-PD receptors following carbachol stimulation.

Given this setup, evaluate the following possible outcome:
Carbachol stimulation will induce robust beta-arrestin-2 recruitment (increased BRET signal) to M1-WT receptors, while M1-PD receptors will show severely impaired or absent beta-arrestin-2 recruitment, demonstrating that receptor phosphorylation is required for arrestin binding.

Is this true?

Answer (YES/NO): YES